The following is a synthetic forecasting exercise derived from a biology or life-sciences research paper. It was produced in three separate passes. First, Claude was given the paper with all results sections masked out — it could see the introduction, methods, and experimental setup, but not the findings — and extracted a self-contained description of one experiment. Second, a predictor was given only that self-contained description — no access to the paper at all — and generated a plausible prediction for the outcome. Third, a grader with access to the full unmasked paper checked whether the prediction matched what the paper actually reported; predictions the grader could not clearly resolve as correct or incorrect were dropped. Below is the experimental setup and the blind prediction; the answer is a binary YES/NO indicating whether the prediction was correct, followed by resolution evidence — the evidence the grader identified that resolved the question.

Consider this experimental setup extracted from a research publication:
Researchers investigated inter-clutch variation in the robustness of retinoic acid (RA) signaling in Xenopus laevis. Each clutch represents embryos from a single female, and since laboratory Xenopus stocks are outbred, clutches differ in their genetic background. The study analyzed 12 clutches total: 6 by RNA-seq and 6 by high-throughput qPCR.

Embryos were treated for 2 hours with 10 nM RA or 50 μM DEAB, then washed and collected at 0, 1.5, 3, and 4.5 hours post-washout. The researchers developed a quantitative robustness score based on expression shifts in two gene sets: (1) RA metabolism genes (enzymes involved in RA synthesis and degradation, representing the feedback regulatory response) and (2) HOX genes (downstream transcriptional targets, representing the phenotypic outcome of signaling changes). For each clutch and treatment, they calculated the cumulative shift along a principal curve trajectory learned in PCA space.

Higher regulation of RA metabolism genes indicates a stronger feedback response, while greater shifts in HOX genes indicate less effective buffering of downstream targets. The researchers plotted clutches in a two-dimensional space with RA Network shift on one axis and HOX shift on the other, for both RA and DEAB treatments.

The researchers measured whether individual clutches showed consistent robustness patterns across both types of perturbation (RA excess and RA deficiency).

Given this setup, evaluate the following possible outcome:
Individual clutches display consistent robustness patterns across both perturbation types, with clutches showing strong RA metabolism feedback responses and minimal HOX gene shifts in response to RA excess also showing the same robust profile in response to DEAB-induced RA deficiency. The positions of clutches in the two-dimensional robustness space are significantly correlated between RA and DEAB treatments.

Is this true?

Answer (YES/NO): NO